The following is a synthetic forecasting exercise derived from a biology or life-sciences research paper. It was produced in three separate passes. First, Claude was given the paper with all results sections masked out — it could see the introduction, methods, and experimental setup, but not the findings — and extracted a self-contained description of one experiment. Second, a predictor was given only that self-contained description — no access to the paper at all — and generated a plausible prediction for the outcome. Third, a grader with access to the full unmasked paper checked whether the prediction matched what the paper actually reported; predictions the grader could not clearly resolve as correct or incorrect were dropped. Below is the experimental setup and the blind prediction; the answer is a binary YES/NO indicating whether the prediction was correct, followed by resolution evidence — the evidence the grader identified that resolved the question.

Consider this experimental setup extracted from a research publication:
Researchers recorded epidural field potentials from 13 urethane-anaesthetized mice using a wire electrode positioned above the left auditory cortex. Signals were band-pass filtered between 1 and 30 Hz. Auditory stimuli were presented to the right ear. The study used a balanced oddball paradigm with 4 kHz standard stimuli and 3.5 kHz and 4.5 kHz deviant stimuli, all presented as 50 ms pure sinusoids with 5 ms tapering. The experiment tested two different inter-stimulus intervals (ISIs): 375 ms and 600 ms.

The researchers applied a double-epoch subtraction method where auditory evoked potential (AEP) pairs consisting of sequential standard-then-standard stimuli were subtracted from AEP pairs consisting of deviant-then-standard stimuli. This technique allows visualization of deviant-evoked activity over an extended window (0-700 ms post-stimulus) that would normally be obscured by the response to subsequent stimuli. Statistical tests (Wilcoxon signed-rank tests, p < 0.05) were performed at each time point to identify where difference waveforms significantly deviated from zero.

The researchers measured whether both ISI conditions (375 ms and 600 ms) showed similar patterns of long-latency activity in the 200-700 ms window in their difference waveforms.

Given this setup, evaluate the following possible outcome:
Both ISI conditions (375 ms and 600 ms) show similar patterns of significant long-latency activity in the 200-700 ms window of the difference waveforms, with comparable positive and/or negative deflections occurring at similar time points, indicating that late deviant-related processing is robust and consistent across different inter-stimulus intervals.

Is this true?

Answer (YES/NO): YES